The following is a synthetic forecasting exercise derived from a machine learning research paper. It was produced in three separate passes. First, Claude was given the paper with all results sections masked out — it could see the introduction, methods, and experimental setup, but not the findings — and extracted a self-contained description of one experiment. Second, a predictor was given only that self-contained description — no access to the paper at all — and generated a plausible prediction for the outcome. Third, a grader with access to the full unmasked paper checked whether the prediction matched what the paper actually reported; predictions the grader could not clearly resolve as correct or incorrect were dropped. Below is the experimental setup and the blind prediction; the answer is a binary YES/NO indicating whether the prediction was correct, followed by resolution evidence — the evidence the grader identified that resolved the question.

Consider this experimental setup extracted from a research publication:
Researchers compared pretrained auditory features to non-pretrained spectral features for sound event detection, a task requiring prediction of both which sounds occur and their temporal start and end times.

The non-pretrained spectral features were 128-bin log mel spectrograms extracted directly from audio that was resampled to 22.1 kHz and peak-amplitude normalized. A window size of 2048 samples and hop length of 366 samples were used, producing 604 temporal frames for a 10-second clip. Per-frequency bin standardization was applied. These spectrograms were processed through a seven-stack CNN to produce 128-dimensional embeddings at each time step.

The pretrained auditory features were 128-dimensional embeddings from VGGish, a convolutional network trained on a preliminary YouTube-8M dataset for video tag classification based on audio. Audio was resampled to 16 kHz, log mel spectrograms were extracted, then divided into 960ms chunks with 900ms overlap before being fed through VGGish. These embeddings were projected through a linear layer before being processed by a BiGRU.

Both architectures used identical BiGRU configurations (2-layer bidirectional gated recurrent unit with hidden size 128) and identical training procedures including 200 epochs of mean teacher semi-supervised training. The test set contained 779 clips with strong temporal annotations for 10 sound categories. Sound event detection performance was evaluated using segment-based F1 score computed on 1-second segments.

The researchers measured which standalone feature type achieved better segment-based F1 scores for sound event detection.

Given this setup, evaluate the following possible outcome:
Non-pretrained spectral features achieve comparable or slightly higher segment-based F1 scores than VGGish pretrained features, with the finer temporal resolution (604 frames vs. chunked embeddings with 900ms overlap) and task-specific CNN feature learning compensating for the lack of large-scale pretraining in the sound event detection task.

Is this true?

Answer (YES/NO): YES